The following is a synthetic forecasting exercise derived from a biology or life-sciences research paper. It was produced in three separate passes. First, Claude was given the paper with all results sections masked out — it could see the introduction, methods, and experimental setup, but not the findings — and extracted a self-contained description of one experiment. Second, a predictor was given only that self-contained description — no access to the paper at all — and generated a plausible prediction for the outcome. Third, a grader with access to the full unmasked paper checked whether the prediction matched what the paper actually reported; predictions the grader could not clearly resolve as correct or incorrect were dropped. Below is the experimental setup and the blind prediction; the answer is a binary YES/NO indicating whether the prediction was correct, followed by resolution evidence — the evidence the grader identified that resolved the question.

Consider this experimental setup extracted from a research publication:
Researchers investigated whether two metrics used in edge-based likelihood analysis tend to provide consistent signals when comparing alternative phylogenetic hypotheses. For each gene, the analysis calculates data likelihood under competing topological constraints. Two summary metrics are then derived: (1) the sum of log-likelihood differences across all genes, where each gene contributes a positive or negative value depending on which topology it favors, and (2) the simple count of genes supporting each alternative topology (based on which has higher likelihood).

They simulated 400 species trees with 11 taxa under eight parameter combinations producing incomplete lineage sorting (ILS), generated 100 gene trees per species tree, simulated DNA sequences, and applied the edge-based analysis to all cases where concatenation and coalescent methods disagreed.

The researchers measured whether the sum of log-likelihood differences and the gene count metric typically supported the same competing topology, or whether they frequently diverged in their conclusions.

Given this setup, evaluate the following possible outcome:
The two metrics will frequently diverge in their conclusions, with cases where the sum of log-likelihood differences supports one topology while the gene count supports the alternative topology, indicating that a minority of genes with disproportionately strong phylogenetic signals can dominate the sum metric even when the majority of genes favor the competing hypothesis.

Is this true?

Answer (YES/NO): NO